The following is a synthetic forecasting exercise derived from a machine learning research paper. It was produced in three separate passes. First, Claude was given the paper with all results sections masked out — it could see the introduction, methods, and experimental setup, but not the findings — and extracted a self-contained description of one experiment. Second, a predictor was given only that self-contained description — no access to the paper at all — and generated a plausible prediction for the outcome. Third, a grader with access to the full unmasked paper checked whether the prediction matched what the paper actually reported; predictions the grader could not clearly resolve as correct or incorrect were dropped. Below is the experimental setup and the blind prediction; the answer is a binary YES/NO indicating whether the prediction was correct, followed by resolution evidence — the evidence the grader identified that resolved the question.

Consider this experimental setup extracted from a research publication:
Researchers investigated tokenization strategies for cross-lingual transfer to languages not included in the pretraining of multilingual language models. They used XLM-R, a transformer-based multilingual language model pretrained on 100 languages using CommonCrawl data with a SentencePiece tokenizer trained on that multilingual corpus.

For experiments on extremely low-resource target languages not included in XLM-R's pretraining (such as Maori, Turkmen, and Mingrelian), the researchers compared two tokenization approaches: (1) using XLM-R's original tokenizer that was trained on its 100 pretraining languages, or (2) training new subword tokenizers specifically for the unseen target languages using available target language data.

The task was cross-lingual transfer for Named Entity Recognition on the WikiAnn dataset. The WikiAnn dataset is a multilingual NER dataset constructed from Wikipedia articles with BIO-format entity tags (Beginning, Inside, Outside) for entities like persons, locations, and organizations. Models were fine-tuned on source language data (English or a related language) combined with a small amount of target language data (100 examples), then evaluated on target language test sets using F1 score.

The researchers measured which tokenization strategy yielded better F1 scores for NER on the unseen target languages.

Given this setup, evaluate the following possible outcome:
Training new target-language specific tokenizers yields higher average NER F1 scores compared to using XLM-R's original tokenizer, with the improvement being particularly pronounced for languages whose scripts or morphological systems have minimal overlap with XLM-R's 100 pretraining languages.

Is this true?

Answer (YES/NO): NO